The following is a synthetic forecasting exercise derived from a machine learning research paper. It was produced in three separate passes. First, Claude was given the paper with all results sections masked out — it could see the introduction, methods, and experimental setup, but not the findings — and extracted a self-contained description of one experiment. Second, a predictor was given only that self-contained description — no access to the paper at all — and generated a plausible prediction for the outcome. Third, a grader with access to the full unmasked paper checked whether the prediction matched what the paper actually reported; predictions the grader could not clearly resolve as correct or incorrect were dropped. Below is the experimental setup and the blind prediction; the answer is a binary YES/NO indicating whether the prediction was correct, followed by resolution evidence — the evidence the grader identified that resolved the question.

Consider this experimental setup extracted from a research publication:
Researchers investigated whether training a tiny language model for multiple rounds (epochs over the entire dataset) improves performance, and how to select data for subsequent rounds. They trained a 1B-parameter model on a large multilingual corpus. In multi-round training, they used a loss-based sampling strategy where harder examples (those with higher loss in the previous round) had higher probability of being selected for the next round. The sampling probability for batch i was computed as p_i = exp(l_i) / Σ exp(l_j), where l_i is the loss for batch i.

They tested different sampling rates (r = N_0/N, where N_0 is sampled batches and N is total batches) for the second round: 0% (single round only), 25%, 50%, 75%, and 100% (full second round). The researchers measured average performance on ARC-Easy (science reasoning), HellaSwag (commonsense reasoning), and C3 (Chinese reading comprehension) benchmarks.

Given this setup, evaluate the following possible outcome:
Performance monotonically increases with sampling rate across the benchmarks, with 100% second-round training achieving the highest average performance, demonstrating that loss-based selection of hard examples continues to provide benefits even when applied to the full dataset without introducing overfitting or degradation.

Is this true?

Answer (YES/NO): YES